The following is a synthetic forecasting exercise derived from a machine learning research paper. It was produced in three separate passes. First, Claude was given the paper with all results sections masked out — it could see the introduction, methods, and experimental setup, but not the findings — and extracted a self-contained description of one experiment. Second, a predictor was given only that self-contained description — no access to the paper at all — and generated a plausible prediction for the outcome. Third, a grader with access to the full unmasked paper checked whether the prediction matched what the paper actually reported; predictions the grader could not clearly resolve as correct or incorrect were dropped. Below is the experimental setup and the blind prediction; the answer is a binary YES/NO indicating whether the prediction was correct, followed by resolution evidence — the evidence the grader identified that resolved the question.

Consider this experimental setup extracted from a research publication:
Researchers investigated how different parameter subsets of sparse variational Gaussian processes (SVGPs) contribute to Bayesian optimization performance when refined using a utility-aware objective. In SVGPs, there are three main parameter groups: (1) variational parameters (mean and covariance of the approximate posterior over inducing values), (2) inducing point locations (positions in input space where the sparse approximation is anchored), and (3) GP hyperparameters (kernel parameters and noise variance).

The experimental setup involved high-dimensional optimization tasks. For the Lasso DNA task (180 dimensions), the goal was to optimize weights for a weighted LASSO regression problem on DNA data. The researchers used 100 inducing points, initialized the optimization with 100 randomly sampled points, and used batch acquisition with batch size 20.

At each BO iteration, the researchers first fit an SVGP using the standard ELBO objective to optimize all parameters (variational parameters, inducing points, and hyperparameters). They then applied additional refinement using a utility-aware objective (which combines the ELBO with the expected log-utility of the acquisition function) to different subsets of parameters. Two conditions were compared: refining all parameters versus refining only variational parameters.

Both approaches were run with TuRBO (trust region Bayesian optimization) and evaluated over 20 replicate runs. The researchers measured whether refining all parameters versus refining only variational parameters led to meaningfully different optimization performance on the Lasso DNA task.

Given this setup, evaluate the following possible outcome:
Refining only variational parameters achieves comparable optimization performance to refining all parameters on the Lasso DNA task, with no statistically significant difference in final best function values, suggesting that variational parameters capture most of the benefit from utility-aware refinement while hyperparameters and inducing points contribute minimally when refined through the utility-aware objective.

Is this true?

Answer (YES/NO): YES